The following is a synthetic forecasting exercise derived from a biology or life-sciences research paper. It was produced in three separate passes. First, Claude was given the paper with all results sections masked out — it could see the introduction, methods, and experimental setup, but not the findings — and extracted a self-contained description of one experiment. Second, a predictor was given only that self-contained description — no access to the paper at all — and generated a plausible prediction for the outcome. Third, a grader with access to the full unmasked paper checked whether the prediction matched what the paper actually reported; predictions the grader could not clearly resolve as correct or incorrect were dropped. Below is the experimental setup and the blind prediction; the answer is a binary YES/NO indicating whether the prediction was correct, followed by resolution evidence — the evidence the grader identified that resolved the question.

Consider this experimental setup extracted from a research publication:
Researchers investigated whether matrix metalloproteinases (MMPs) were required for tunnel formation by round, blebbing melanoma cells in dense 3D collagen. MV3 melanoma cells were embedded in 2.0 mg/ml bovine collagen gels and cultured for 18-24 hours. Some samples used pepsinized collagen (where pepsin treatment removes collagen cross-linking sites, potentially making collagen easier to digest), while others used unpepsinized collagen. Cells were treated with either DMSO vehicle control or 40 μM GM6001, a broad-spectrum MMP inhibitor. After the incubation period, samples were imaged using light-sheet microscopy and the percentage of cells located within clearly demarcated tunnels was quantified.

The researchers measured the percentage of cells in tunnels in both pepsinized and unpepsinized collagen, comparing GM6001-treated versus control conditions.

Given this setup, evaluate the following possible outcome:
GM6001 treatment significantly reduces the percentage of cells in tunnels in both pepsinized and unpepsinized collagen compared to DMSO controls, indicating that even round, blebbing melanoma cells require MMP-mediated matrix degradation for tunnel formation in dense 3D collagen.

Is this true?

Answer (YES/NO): NO